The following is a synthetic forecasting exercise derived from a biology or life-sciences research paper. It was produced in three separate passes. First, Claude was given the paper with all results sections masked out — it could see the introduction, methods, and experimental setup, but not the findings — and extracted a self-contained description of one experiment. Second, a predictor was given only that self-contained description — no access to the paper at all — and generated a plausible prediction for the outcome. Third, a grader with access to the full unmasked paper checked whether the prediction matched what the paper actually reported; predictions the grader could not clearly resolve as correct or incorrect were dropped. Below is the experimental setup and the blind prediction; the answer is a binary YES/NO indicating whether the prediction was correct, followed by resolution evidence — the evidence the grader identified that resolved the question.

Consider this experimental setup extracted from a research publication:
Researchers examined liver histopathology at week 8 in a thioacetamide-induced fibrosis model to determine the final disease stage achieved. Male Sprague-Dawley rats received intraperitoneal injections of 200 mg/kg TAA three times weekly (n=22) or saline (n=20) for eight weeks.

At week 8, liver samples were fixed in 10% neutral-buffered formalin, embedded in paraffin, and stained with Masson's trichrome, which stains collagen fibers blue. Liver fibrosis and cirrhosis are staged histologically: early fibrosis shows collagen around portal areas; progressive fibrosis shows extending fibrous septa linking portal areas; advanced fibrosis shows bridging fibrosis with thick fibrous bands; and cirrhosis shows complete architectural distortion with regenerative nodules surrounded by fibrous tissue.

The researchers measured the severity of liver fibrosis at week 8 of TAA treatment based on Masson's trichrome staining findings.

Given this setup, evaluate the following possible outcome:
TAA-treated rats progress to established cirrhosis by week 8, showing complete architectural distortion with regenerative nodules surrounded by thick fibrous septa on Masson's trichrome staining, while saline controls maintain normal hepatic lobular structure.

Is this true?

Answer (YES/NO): YES